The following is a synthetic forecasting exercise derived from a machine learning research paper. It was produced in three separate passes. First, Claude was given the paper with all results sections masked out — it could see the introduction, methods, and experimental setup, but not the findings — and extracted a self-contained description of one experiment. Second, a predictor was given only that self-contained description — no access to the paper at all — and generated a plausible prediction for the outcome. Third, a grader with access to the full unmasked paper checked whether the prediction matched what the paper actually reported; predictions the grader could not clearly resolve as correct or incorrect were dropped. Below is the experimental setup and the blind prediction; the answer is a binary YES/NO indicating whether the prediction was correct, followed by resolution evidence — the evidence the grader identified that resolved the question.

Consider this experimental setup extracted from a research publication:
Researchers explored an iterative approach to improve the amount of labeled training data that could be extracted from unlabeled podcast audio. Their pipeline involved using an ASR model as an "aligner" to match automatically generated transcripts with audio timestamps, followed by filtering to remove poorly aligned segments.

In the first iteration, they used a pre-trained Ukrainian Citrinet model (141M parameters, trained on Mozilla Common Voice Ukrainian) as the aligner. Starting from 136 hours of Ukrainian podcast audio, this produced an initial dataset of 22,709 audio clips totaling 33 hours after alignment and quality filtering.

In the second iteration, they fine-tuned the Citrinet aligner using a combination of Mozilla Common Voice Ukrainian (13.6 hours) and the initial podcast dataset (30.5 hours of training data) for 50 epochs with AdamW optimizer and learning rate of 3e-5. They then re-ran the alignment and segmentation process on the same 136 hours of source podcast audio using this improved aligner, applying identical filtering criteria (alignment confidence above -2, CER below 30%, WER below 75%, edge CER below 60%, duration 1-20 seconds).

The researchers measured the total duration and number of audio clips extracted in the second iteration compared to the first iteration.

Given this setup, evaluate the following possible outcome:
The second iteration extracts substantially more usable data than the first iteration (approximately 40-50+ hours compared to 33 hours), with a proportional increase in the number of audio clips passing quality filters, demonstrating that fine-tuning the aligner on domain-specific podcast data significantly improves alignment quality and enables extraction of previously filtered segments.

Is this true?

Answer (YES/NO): YES